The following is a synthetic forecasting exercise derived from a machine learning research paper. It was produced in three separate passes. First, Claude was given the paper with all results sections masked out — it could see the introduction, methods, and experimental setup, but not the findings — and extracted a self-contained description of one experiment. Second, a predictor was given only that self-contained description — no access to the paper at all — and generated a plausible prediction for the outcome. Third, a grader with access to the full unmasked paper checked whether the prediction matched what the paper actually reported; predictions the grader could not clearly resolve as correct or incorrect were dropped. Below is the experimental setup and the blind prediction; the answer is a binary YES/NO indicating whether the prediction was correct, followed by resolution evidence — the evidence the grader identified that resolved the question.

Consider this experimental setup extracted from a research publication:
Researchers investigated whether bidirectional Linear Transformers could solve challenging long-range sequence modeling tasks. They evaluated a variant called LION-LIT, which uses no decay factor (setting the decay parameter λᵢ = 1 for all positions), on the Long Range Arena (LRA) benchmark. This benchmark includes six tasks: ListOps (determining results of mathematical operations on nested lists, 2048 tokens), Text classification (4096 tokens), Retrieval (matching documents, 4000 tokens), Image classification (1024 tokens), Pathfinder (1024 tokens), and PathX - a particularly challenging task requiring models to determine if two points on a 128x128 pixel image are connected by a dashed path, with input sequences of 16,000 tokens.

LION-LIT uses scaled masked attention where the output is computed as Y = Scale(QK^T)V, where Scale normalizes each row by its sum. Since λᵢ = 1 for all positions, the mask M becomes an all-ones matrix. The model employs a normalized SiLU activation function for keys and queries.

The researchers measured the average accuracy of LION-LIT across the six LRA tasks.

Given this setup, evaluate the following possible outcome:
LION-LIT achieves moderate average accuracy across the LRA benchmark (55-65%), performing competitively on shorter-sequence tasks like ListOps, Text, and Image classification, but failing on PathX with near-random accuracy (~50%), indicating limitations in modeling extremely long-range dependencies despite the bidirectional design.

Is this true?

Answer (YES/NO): NO